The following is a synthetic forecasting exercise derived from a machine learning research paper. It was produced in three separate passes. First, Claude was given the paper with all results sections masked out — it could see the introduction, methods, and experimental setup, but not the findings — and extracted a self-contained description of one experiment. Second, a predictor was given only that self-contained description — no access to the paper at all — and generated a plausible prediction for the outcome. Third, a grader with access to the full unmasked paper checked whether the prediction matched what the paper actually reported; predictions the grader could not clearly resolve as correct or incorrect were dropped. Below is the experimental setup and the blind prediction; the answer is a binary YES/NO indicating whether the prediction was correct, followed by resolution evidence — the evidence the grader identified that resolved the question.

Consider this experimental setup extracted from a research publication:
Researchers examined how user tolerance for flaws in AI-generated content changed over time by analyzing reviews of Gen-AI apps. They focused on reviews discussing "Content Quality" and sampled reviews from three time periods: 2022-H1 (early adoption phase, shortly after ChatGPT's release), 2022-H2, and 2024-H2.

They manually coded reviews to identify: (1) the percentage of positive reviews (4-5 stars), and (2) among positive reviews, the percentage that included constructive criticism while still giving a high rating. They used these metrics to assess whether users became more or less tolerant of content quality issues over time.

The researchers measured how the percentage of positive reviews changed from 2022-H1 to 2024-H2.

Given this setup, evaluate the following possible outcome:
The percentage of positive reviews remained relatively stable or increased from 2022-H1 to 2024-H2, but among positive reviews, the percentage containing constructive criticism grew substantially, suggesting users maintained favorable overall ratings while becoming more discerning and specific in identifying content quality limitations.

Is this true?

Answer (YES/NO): NO